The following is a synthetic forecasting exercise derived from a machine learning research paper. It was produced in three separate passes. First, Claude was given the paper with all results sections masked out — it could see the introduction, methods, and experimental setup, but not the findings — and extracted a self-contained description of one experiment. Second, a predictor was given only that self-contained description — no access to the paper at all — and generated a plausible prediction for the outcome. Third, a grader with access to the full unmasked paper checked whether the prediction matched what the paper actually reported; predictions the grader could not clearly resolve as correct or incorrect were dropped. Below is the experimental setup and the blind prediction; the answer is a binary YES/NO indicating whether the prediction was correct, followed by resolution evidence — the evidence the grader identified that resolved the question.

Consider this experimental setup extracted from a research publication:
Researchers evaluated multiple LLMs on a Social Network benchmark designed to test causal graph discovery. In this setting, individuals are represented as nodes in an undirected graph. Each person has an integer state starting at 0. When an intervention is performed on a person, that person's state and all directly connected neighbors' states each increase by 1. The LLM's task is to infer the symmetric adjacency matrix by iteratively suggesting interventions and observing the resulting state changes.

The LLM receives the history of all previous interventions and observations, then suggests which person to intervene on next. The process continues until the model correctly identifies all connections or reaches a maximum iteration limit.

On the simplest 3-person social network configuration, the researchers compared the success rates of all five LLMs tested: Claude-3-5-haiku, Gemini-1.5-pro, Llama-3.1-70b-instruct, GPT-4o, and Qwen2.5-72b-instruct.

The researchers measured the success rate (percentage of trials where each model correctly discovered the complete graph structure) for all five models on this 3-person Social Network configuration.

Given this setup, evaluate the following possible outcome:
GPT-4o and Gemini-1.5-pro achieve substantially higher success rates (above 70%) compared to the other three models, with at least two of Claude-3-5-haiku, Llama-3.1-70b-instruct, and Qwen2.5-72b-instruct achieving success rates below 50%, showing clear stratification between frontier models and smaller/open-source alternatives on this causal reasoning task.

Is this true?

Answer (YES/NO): NO